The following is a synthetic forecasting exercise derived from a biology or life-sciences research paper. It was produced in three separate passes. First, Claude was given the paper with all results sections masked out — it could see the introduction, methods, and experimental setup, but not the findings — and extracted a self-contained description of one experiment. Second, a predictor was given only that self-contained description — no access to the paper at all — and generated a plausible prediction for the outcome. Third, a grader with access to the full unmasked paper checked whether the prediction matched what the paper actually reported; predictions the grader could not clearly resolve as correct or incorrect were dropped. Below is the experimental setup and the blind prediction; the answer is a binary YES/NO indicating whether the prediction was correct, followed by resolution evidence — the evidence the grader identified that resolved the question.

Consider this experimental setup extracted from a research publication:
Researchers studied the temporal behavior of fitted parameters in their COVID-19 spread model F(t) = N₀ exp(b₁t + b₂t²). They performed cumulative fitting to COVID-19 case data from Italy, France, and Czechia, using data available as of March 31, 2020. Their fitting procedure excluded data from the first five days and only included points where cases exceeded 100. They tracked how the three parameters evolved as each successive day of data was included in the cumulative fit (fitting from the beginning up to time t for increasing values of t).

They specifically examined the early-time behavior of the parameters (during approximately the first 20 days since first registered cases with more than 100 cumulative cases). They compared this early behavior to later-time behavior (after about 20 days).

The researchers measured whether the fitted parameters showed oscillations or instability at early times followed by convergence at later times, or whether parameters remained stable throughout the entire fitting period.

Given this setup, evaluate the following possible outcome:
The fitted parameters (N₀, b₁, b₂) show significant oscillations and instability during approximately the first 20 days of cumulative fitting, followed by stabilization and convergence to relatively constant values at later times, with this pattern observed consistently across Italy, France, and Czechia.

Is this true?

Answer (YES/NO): YES